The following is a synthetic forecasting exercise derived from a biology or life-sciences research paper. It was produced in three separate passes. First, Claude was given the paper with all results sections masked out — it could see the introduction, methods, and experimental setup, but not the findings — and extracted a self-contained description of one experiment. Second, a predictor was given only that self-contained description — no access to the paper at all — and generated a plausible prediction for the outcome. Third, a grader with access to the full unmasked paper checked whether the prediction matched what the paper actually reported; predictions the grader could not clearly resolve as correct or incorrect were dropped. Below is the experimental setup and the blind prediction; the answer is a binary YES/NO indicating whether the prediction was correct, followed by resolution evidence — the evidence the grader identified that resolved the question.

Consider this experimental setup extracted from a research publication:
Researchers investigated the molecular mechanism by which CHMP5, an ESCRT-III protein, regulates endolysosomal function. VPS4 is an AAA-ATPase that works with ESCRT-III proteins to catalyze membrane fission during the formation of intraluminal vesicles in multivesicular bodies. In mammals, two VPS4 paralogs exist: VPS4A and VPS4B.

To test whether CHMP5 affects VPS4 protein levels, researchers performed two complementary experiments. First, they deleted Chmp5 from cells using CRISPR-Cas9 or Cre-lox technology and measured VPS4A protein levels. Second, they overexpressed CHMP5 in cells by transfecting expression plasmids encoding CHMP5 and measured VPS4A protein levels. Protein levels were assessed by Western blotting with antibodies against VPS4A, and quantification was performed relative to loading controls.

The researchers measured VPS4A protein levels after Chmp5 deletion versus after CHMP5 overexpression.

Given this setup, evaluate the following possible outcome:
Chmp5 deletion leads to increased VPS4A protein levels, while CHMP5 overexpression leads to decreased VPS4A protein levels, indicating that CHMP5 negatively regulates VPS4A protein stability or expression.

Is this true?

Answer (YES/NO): NO